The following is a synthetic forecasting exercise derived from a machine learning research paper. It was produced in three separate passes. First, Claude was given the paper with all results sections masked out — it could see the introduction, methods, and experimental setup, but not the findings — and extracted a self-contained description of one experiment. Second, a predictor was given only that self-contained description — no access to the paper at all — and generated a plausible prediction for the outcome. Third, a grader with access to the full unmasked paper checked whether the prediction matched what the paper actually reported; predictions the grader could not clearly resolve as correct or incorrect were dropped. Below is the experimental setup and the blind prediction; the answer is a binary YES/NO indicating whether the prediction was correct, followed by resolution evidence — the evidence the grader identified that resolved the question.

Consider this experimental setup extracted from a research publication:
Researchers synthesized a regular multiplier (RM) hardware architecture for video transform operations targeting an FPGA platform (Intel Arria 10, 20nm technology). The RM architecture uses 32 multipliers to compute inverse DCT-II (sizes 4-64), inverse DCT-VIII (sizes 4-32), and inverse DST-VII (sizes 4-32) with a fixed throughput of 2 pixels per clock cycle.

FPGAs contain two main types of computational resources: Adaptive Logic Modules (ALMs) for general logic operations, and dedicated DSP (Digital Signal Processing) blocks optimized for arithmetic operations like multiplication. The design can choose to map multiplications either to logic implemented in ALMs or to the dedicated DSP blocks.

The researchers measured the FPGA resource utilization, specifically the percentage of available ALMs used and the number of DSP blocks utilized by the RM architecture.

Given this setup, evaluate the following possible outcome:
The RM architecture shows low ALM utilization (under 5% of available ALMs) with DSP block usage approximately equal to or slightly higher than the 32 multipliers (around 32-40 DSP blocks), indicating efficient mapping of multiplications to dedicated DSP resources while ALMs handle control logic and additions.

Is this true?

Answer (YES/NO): YES